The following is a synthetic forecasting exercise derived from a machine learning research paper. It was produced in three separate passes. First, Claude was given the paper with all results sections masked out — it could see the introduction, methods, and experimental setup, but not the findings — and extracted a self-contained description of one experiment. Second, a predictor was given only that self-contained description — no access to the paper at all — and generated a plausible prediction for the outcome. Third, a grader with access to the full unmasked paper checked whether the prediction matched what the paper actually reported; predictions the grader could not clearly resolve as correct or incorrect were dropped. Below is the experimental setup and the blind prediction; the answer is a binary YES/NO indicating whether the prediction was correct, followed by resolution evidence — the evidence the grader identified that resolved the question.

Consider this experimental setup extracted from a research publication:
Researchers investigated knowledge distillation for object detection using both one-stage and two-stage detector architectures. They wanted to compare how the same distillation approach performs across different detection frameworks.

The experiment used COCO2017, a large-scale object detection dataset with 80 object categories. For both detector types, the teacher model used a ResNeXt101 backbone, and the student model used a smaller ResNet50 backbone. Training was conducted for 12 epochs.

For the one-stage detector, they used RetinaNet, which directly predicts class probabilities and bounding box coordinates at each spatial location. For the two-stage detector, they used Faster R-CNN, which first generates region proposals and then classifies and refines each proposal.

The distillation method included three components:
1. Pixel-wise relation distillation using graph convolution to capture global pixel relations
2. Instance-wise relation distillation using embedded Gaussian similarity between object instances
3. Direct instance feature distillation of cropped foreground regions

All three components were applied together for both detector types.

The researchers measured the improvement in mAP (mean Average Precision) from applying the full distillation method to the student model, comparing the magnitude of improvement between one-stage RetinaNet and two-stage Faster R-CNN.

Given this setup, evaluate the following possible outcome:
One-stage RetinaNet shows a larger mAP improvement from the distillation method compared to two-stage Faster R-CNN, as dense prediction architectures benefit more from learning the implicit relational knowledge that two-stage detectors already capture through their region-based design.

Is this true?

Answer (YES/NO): NO